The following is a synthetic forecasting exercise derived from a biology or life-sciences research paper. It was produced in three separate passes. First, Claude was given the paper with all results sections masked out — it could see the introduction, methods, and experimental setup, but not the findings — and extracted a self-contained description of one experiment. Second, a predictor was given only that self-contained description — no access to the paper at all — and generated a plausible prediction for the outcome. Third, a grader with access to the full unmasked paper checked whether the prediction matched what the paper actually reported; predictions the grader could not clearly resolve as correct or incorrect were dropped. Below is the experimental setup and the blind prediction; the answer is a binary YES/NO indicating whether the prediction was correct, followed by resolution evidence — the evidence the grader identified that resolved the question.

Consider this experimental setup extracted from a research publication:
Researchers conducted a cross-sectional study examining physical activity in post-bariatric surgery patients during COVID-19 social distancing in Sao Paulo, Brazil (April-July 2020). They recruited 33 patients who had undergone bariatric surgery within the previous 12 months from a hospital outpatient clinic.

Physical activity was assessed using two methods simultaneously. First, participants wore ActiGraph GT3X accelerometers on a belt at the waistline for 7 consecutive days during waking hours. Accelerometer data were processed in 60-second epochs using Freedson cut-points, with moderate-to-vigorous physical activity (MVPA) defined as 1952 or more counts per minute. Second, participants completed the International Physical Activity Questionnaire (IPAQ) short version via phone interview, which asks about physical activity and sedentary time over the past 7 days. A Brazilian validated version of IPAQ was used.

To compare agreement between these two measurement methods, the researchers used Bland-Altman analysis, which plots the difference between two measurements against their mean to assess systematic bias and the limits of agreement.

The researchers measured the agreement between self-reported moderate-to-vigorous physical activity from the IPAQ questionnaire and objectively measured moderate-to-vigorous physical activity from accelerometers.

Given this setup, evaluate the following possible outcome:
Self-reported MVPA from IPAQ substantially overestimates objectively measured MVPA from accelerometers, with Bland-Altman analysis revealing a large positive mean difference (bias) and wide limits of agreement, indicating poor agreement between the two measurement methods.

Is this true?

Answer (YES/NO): NO